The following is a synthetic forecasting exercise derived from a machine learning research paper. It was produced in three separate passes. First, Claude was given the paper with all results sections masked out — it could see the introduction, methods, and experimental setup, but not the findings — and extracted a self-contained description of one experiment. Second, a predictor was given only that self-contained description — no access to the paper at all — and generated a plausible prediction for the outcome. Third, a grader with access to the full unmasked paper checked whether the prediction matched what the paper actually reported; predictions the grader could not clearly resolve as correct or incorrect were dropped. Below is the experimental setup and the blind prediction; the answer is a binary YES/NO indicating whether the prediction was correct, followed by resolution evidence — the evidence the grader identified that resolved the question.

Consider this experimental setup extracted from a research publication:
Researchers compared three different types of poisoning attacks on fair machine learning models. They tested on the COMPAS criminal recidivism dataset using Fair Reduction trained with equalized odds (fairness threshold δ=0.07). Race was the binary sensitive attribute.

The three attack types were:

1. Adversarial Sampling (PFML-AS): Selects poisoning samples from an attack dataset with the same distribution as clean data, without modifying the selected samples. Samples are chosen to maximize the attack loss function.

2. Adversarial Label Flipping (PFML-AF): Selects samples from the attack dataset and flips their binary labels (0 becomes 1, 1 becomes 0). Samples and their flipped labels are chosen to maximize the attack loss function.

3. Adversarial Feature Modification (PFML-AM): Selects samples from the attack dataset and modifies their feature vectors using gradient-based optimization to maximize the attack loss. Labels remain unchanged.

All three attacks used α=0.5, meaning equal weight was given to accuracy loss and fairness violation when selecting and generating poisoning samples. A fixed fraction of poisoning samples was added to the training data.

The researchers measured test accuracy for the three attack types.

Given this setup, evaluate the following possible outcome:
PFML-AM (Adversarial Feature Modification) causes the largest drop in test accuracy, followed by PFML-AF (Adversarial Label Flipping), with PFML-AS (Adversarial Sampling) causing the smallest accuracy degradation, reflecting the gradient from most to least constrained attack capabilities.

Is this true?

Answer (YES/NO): YES